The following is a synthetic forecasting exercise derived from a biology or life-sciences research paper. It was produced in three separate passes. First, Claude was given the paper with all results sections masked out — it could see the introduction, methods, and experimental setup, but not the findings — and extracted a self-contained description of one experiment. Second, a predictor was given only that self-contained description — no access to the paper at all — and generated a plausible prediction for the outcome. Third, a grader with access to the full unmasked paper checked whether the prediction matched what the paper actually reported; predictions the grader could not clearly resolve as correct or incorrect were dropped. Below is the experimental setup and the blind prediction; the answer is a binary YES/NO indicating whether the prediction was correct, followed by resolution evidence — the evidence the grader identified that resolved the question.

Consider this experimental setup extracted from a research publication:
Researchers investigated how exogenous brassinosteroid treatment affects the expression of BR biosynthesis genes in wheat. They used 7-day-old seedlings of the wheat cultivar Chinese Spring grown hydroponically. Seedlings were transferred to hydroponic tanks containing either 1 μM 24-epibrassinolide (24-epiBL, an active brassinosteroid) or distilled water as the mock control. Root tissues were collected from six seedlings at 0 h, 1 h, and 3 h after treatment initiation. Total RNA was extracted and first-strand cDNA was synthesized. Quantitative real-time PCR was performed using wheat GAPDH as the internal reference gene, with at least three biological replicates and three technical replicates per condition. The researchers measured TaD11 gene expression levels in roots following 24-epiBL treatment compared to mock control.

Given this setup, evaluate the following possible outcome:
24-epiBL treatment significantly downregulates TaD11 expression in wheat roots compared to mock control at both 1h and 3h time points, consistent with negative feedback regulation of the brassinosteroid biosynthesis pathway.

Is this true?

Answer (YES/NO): NO